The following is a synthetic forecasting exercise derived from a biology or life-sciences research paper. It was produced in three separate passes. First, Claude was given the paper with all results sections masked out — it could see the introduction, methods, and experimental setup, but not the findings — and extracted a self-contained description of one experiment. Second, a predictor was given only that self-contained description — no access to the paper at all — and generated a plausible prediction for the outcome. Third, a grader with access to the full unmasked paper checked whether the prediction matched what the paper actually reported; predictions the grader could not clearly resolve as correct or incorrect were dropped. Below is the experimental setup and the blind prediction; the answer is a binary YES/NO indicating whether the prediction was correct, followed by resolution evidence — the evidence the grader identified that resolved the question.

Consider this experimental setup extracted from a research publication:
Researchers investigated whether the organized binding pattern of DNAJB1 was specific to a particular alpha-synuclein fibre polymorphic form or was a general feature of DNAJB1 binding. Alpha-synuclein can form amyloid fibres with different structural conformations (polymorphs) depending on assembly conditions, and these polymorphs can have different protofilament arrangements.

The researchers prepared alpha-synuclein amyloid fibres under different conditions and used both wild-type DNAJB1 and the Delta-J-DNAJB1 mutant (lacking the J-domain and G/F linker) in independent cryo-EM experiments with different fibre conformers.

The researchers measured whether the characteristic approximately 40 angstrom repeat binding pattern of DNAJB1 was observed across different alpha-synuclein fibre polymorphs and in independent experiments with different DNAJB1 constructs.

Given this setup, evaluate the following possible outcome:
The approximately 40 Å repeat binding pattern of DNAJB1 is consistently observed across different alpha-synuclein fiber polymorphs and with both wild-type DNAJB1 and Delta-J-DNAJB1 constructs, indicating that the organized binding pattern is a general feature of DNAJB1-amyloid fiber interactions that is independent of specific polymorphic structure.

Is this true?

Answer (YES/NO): YES